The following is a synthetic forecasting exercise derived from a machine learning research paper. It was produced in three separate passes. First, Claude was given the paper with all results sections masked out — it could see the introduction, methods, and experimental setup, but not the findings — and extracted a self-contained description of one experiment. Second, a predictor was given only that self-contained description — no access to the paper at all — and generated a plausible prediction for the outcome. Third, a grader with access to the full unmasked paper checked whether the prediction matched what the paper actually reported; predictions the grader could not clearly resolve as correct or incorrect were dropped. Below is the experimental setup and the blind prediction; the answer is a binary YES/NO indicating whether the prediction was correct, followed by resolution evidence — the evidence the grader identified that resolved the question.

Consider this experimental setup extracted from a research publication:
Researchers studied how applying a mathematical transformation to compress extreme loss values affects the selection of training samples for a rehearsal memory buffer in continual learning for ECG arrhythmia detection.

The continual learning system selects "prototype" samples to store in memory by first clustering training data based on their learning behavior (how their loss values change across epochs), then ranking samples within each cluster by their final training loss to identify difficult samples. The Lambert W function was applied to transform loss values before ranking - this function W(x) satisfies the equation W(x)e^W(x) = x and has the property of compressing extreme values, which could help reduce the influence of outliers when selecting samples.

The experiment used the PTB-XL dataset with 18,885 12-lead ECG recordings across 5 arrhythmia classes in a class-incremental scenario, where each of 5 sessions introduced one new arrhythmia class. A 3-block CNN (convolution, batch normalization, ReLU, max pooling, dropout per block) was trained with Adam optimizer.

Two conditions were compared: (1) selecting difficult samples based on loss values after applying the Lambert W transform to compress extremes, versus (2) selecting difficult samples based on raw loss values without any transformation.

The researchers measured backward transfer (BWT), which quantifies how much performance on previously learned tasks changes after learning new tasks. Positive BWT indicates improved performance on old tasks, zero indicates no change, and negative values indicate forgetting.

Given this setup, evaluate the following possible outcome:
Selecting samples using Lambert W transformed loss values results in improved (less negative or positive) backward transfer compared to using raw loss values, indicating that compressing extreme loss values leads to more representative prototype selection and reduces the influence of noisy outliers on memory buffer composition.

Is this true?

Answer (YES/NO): YES